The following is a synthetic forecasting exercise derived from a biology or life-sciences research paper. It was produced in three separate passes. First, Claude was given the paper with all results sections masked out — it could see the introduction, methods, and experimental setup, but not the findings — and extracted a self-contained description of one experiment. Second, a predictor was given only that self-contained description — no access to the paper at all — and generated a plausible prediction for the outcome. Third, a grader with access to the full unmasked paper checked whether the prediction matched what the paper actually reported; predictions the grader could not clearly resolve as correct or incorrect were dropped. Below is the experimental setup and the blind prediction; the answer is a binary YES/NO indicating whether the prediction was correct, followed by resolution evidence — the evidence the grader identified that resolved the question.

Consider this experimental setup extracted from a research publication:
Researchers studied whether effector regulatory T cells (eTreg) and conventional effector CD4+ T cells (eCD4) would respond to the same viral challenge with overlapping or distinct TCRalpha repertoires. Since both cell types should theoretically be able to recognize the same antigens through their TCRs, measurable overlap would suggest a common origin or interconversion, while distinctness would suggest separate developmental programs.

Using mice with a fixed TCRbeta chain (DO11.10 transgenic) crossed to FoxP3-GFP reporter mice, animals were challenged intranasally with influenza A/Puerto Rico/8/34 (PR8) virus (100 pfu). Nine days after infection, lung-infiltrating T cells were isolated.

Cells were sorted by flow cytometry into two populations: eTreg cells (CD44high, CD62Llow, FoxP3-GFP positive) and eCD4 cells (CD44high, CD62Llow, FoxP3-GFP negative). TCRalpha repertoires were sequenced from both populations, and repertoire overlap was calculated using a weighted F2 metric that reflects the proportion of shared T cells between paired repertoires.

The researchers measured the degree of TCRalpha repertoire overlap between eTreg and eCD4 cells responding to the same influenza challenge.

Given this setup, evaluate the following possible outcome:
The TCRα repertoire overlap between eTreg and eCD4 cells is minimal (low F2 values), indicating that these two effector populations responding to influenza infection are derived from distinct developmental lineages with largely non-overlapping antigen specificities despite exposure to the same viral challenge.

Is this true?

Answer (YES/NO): YES